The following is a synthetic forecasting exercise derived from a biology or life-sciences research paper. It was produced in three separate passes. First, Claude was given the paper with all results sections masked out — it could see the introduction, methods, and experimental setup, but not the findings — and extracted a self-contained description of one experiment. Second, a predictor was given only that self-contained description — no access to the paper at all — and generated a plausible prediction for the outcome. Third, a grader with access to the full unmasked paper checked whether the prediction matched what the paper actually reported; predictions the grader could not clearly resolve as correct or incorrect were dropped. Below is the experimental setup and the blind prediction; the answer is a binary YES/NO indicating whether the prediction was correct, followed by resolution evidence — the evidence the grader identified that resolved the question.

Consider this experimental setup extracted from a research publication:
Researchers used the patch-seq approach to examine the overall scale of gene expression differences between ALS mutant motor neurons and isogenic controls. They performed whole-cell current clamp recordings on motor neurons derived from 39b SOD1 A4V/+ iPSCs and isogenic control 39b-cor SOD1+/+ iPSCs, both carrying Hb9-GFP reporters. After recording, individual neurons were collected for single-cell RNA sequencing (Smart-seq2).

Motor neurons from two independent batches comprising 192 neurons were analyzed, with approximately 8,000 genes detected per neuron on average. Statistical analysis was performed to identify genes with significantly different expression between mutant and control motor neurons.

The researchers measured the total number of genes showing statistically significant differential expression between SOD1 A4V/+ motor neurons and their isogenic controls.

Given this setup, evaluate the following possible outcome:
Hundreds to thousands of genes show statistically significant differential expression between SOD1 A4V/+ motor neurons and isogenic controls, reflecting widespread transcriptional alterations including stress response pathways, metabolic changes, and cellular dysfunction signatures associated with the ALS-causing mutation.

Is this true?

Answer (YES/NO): NO